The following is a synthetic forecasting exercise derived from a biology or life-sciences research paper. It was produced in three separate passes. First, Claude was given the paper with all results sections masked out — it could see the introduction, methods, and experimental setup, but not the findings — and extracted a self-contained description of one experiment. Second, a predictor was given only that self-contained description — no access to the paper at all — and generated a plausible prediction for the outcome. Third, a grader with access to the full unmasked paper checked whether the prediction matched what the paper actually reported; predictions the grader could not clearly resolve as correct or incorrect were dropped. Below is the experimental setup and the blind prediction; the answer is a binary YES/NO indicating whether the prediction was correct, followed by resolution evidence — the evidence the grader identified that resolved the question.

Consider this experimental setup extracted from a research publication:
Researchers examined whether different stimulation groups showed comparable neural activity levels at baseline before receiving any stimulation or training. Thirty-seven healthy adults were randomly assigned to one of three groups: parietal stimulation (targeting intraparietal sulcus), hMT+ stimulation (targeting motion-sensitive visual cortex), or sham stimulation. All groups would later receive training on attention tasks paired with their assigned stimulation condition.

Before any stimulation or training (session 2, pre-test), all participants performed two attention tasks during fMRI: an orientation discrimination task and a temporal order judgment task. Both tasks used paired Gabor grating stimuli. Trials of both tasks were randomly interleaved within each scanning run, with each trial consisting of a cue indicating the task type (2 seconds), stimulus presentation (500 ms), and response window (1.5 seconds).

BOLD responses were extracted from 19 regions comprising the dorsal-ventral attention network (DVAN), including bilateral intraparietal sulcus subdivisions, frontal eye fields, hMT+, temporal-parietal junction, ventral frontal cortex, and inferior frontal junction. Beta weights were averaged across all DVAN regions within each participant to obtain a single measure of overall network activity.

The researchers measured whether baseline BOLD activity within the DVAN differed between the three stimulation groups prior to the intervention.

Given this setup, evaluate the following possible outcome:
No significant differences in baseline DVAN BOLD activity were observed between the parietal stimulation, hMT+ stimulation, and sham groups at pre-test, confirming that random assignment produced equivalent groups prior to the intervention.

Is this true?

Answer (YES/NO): YES